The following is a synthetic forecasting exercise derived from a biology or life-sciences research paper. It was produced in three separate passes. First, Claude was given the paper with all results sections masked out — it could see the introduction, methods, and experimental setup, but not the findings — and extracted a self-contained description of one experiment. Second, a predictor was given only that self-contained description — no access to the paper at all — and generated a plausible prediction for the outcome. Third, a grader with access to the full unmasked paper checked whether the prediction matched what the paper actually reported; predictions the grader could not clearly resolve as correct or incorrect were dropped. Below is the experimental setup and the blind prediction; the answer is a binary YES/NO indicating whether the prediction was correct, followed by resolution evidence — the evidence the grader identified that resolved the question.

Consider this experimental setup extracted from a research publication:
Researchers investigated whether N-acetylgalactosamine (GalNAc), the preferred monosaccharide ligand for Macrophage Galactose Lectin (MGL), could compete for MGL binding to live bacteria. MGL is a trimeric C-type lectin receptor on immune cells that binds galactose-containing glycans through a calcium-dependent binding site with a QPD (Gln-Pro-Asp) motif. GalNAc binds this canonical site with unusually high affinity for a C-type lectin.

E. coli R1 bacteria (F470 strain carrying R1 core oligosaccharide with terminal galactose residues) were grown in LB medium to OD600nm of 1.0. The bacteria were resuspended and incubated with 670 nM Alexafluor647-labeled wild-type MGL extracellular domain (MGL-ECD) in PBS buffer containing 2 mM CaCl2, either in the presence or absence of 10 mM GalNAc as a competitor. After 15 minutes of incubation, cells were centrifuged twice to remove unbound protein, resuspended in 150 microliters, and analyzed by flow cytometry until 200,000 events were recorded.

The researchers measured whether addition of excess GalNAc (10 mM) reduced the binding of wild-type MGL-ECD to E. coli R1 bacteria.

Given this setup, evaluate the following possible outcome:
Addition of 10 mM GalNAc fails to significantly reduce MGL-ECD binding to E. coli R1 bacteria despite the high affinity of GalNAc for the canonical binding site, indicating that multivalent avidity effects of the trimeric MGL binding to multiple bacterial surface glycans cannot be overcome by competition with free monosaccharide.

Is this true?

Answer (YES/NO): YES